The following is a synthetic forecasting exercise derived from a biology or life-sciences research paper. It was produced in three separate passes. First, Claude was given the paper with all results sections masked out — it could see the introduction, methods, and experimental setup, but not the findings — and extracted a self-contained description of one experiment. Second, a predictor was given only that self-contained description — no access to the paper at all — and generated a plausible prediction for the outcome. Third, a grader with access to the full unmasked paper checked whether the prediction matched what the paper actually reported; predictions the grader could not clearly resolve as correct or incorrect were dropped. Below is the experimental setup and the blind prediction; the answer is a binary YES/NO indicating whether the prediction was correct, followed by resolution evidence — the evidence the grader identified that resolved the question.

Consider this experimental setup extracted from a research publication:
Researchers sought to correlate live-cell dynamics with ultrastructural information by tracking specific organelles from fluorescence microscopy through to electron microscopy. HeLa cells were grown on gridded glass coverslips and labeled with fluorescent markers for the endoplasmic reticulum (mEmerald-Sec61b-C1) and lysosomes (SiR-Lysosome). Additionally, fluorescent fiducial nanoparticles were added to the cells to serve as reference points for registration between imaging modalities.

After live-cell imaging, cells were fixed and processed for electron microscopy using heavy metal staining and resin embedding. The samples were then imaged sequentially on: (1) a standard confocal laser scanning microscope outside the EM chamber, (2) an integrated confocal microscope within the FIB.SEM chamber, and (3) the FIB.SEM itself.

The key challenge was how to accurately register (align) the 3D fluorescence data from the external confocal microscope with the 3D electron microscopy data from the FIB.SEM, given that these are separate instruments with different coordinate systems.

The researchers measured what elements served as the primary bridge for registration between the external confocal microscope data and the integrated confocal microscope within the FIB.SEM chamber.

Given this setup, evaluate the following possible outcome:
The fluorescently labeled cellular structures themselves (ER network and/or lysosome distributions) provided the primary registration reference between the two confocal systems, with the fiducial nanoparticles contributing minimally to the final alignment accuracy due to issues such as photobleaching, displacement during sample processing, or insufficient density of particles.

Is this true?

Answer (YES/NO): NO